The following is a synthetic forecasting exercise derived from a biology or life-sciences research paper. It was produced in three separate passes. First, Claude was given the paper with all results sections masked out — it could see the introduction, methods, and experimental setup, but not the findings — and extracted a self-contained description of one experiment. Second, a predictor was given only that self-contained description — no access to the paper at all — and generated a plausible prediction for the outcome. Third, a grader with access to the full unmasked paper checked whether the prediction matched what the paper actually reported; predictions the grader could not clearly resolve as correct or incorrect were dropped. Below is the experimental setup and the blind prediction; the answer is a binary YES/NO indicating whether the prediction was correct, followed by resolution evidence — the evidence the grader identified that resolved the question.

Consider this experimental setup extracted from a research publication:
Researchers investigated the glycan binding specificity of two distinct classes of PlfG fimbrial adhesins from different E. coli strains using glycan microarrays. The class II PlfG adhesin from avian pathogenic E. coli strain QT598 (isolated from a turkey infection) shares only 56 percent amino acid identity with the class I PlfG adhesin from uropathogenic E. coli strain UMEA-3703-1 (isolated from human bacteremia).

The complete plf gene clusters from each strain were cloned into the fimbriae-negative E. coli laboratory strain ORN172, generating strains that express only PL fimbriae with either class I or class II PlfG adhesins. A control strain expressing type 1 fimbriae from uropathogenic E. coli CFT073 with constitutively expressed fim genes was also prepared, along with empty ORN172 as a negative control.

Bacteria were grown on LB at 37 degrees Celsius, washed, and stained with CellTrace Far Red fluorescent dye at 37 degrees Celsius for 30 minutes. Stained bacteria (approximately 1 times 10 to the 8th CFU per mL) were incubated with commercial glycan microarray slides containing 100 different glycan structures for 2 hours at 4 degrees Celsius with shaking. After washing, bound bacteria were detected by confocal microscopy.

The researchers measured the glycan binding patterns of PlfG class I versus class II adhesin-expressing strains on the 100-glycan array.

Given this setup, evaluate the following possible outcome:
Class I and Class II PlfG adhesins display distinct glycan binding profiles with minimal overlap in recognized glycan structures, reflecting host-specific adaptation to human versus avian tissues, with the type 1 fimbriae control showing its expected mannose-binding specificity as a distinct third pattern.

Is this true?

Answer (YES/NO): NO